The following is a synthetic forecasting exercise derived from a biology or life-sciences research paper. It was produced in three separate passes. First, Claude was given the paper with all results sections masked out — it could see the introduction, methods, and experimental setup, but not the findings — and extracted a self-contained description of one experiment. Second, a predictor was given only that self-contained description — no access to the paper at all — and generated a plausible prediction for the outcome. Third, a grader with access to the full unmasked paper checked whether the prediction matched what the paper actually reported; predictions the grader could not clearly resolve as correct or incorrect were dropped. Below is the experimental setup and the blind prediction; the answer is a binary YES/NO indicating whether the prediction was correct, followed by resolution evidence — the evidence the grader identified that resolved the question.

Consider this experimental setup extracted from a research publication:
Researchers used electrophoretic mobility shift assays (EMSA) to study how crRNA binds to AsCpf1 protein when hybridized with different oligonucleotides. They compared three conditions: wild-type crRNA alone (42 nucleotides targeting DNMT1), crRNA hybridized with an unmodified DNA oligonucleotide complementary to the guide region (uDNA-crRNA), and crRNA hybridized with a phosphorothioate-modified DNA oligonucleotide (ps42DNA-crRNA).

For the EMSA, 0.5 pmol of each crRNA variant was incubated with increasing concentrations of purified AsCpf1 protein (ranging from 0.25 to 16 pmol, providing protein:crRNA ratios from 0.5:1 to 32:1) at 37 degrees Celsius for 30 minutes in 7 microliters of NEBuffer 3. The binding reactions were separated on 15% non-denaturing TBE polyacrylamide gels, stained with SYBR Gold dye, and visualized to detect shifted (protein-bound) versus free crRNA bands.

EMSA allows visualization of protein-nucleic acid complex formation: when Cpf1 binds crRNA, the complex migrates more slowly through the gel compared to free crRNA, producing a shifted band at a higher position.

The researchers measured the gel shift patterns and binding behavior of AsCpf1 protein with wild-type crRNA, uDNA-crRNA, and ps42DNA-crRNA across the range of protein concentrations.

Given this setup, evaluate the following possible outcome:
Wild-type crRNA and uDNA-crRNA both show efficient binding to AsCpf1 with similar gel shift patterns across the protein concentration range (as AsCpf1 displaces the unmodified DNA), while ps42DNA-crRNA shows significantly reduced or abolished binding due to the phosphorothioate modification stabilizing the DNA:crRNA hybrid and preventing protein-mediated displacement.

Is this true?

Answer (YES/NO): NO